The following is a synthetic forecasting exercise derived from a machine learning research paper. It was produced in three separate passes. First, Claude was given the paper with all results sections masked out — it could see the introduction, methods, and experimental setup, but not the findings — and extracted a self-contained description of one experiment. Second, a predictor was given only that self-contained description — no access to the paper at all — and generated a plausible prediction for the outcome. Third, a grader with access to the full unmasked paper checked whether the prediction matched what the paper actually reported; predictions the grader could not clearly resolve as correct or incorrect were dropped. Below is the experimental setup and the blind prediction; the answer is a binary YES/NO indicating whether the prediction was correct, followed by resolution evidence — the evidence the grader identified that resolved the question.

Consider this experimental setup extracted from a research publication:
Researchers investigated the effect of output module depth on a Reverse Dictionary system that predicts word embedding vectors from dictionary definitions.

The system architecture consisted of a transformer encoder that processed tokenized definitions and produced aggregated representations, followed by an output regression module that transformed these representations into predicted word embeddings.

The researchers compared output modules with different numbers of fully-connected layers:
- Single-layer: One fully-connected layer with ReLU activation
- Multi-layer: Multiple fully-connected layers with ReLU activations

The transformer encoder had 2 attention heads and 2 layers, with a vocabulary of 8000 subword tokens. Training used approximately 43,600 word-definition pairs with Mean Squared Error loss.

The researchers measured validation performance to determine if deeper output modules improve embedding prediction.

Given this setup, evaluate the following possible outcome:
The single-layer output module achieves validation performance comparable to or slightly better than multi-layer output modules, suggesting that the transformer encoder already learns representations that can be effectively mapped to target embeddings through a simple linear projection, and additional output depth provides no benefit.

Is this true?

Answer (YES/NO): YES